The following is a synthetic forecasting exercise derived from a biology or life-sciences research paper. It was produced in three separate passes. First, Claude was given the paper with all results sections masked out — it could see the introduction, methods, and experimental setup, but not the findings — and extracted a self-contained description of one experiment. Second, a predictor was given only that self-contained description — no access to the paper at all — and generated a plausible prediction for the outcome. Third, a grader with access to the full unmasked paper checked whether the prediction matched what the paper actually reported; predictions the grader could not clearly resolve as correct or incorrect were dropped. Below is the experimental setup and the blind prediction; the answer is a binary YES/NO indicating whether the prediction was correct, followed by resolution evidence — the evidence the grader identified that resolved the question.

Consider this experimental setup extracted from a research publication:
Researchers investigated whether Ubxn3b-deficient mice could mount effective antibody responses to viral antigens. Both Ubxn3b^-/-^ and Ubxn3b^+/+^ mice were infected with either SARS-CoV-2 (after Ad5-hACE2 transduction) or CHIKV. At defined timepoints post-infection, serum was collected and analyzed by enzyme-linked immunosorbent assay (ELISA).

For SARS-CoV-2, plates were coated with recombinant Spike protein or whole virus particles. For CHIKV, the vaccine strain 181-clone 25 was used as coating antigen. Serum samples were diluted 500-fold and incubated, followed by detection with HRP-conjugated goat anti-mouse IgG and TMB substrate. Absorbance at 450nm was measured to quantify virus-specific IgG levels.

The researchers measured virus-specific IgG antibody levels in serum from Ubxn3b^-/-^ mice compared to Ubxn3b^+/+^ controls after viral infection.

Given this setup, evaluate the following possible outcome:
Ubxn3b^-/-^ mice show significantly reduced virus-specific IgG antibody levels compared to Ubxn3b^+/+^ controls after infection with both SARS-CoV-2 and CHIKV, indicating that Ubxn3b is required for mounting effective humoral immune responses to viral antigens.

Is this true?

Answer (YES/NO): NO